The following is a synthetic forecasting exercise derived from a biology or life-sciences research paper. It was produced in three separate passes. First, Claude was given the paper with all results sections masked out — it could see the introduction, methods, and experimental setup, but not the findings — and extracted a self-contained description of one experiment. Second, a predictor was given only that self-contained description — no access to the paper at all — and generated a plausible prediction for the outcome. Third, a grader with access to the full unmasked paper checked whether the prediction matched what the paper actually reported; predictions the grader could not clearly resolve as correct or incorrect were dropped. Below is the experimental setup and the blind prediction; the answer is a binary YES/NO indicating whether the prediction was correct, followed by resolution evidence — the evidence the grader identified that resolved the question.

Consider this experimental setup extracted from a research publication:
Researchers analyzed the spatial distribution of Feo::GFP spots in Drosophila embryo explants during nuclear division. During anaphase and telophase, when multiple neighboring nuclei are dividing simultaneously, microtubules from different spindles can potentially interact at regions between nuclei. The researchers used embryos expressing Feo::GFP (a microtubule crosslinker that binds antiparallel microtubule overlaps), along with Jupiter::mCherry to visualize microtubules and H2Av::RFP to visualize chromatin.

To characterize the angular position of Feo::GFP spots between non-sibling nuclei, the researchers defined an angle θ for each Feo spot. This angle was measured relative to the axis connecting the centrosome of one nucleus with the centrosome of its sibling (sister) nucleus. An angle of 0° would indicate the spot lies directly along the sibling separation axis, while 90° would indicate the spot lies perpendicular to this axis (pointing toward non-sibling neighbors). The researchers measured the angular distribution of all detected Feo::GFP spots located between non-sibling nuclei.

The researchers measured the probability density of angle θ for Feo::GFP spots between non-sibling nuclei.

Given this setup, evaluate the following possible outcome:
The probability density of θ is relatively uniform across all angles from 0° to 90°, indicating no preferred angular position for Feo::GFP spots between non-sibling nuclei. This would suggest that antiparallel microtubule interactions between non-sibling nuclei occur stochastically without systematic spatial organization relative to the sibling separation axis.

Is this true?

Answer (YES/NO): NO